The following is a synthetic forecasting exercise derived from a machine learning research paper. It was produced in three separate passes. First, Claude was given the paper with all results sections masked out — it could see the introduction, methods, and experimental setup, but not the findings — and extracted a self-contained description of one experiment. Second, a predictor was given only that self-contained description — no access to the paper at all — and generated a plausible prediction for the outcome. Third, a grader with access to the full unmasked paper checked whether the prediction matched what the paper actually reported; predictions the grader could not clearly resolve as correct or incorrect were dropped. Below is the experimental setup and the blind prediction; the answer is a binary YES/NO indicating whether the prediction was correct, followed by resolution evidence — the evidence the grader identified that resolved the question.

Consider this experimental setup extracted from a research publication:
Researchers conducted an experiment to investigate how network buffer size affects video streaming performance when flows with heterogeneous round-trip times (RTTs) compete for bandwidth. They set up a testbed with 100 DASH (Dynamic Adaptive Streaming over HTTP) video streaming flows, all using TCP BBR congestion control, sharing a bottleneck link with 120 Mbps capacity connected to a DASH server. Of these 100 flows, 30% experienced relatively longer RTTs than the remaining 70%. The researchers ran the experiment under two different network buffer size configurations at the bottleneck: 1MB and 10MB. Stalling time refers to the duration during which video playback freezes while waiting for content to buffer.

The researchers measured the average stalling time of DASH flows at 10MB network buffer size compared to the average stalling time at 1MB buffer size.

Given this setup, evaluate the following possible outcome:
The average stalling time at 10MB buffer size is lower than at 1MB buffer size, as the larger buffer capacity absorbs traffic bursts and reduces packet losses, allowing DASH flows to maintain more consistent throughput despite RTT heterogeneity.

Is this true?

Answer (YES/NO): NO